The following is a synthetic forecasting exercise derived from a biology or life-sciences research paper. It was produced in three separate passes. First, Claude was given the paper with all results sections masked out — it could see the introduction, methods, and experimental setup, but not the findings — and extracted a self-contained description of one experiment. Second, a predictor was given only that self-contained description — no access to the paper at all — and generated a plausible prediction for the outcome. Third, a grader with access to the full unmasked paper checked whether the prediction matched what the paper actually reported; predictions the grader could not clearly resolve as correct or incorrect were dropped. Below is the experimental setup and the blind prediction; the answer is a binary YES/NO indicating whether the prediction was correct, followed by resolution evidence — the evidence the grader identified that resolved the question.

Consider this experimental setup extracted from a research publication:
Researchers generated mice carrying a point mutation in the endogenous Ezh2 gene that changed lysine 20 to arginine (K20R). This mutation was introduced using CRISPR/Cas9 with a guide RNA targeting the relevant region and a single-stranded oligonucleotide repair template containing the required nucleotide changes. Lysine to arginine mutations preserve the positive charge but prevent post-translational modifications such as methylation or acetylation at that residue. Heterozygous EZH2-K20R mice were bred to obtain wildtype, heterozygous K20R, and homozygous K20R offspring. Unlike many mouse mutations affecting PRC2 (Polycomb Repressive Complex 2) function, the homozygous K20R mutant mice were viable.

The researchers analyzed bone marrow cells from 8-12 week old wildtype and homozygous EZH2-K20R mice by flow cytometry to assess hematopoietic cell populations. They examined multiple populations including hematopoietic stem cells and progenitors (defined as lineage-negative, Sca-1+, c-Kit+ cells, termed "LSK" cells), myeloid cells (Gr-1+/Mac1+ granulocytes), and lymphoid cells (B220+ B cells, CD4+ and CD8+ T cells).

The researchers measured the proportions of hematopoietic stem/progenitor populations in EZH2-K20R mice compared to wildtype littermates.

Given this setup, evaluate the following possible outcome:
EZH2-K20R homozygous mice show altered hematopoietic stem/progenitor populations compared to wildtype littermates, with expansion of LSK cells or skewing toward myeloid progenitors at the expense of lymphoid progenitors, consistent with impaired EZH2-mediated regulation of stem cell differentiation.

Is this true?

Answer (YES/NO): YES